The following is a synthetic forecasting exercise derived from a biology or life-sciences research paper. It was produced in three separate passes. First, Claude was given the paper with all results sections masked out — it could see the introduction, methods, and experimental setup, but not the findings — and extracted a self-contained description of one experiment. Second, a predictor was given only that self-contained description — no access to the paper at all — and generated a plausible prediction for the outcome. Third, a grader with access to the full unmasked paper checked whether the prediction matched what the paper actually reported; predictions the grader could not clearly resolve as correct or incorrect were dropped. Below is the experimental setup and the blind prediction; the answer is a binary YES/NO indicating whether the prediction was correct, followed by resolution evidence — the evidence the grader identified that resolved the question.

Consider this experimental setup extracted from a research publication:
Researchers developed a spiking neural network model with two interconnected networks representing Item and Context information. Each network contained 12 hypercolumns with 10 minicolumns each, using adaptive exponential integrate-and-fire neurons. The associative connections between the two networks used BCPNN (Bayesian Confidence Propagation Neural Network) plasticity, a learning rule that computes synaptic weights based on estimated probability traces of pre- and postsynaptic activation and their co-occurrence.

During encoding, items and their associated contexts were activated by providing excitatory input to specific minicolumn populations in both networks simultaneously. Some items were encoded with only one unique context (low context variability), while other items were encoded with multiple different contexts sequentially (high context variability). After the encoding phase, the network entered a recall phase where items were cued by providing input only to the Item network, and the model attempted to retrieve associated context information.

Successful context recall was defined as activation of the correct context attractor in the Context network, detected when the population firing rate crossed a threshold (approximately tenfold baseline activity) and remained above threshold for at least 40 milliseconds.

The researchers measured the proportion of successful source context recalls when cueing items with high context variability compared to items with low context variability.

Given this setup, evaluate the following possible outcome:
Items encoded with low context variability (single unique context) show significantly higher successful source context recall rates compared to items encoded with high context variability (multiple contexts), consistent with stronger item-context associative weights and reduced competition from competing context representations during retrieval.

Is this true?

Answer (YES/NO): YES